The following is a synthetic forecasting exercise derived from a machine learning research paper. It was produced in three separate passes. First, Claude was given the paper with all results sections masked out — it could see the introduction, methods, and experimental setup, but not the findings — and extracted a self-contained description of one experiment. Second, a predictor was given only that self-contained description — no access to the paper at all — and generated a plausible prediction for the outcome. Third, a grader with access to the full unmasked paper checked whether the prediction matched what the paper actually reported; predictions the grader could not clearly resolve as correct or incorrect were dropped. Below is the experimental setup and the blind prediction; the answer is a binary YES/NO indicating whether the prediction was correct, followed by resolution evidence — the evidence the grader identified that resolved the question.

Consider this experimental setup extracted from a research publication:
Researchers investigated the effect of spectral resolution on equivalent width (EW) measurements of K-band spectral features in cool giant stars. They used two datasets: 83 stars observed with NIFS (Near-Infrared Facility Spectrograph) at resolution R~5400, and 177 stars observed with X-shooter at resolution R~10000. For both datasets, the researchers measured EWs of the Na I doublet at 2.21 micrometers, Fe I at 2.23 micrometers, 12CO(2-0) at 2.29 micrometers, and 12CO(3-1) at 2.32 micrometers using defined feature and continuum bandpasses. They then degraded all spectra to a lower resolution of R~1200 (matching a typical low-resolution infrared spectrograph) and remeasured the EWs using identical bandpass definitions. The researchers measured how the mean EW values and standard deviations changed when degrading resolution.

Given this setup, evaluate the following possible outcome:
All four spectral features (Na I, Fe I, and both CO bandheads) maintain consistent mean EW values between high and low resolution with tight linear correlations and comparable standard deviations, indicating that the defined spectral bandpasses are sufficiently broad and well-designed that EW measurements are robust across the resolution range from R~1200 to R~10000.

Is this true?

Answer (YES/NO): YES